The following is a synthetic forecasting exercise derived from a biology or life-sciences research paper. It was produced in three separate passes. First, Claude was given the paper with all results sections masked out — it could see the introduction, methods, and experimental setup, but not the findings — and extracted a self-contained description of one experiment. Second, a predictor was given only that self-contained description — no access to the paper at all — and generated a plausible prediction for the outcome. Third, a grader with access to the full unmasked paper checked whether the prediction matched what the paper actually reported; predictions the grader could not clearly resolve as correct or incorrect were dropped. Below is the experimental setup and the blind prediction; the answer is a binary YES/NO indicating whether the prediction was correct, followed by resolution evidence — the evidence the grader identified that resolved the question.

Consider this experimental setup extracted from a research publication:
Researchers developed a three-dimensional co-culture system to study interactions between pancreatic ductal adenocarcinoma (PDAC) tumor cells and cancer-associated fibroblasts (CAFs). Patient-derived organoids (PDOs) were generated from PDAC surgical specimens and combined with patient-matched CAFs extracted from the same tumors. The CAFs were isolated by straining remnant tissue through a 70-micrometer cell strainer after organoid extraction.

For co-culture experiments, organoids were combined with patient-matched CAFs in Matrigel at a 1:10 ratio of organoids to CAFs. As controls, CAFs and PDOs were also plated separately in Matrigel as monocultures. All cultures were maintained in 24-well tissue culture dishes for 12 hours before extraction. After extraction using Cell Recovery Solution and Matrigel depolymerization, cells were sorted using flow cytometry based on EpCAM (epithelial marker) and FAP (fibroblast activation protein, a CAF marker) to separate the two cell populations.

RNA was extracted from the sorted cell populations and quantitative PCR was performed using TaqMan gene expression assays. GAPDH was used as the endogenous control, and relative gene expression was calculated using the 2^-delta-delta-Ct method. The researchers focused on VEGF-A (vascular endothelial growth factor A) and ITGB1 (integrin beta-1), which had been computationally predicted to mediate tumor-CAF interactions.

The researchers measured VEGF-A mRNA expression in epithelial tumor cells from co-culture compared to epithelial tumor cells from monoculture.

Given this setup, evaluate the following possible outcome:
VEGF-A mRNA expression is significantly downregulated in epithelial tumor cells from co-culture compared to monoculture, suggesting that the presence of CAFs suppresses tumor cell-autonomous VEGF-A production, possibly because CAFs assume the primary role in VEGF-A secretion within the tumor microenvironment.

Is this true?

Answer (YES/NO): NO